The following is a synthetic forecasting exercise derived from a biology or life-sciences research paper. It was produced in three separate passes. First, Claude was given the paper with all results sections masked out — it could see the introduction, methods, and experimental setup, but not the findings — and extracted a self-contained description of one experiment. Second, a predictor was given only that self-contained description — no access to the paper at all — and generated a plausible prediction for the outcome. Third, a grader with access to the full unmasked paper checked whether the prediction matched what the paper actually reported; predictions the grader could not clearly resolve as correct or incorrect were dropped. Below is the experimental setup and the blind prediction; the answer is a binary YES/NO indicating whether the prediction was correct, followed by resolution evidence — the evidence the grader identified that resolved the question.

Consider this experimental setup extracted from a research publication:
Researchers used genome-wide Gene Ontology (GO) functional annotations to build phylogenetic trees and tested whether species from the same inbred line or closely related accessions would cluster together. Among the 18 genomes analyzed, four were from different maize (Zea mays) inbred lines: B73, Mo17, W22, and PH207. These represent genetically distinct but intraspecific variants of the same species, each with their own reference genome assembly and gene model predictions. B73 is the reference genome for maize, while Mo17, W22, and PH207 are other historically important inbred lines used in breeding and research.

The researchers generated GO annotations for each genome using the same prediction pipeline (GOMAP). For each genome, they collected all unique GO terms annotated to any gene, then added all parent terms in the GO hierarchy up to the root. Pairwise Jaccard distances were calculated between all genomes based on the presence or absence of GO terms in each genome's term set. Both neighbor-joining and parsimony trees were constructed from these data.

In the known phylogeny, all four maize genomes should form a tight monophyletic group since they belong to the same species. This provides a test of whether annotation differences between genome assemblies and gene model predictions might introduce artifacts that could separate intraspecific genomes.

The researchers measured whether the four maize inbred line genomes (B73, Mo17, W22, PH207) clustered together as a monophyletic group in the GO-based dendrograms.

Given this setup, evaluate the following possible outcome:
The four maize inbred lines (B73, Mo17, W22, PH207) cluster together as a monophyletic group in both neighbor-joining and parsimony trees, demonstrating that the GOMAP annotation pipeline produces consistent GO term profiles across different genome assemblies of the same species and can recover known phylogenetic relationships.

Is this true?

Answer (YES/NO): YES